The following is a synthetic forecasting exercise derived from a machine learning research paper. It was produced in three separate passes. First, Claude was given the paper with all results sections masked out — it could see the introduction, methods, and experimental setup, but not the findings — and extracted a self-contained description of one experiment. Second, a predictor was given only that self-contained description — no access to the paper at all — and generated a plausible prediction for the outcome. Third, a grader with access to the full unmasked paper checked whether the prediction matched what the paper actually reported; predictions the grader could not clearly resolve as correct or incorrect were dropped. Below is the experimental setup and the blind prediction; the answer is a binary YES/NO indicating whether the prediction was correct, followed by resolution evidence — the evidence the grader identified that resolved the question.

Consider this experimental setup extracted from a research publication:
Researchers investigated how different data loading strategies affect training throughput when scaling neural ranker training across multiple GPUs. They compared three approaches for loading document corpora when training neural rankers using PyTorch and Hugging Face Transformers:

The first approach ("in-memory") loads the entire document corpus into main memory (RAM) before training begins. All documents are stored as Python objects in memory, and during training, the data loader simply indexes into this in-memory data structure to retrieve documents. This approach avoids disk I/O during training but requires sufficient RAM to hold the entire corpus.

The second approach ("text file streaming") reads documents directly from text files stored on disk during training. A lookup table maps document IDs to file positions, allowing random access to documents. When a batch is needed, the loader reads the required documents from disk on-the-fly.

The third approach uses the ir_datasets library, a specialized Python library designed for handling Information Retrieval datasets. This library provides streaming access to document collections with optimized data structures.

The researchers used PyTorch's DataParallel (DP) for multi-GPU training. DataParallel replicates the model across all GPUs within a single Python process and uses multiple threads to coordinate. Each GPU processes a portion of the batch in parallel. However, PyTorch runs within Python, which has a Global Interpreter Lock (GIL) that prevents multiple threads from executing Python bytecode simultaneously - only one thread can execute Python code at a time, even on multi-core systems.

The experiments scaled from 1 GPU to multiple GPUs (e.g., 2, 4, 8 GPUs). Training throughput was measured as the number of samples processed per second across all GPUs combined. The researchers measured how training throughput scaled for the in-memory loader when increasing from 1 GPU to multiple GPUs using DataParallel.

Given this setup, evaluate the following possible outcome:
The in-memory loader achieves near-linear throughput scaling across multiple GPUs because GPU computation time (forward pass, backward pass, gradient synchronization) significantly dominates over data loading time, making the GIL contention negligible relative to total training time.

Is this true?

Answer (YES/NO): NO